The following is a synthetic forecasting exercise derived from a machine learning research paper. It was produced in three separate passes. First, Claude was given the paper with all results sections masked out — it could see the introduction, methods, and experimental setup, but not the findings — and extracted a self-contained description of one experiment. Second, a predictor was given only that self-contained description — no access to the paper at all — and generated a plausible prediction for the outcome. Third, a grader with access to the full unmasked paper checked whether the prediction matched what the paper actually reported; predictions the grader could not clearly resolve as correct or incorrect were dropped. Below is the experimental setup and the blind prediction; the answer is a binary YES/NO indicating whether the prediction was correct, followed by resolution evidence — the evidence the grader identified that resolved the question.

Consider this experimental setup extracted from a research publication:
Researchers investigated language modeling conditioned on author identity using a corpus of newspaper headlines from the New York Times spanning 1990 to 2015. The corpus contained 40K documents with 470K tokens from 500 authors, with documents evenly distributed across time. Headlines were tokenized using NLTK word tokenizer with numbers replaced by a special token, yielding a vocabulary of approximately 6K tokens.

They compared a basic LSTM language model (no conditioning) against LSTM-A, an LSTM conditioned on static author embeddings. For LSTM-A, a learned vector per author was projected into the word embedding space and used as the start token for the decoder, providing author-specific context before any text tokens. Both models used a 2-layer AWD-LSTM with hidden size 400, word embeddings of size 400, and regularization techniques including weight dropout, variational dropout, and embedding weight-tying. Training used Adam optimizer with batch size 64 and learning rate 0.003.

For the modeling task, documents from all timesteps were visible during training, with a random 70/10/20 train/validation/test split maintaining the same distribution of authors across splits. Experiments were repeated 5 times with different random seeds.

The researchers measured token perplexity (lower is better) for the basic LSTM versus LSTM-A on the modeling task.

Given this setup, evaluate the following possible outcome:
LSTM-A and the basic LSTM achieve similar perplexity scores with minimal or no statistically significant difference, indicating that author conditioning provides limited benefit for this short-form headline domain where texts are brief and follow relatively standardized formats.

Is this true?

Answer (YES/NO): NO